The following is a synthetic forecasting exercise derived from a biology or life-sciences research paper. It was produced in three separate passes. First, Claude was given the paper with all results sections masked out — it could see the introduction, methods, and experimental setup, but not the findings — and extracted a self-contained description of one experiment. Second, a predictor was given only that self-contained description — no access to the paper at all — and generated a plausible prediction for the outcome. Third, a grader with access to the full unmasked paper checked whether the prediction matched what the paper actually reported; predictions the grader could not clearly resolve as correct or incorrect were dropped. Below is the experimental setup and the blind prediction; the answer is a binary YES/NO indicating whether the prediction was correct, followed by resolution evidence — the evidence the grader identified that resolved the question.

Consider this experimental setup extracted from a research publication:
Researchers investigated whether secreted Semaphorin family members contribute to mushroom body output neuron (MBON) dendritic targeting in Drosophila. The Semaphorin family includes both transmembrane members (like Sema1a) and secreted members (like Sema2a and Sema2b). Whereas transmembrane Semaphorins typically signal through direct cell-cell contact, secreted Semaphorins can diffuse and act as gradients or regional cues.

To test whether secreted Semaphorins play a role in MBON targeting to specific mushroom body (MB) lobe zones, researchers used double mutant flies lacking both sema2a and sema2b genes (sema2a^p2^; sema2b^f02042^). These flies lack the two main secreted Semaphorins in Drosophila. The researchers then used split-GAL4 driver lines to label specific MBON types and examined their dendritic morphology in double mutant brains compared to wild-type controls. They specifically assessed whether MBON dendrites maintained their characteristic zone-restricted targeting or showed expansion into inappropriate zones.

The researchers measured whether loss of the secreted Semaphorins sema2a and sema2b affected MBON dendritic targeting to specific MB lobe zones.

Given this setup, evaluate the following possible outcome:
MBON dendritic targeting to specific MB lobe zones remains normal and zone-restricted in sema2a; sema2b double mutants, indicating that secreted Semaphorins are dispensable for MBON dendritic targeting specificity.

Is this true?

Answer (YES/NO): YES